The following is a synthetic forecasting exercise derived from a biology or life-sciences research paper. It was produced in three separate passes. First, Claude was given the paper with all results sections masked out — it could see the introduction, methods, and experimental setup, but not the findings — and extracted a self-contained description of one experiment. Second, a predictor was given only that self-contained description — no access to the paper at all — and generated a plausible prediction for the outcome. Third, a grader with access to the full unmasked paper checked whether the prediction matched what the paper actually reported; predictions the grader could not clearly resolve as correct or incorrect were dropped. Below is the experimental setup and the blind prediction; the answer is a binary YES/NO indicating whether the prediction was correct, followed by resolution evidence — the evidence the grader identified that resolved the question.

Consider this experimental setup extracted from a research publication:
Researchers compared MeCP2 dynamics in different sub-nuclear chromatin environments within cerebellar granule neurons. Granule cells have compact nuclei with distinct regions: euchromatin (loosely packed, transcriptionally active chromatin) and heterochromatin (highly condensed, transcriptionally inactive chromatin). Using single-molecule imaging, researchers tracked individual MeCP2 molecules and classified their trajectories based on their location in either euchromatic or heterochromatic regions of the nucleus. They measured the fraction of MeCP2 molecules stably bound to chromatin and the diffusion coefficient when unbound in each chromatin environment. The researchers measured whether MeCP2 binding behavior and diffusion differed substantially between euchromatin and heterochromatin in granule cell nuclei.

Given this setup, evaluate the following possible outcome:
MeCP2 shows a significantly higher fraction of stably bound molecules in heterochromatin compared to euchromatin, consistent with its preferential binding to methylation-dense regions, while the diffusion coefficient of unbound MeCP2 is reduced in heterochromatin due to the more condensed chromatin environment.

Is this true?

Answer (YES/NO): NO